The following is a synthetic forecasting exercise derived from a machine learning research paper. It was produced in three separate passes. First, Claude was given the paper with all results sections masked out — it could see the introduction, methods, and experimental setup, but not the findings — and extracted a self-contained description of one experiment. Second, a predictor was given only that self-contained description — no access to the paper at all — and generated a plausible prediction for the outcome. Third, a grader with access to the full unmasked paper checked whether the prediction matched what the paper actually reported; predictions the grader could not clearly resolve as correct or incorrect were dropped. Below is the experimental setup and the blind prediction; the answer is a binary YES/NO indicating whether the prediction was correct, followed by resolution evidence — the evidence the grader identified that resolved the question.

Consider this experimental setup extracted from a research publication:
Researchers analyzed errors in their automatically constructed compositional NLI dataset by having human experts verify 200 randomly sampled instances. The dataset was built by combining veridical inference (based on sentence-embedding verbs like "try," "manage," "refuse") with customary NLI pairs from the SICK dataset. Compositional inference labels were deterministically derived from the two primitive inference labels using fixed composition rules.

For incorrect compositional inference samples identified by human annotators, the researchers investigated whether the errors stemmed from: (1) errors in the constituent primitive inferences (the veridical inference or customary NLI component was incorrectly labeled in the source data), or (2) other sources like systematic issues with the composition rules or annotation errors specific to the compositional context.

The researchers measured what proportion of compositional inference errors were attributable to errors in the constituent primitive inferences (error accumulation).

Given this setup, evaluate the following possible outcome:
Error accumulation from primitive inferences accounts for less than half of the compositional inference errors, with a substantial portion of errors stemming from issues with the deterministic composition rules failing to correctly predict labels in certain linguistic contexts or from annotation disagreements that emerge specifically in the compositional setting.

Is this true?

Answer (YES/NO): NO